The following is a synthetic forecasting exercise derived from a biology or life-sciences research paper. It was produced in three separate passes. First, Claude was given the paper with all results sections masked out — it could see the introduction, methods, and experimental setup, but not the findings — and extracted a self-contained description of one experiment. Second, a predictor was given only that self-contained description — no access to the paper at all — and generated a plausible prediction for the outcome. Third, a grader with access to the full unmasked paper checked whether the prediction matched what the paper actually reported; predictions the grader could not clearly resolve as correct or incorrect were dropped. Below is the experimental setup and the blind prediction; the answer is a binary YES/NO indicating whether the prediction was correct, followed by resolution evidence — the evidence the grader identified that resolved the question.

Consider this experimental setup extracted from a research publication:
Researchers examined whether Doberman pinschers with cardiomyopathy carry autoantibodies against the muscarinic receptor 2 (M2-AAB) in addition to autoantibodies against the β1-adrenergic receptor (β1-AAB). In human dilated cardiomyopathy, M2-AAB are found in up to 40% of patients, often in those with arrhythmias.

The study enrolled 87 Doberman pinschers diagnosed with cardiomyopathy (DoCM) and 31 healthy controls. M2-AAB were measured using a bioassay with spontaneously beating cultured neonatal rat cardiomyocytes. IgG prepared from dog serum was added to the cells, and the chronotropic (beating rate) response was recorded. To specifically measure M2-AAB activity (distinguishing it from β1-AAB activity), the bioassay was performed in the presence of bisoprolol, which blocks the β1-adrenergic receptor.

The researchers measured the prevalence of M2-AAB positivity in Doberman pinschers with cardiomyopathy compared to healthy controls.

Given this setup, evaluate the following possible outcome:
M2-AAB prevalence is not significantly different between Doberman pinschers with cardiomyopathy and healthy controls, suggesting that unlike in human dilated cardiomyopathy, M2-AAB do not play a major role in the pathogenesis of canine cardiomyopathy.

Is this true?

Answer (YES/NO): YES